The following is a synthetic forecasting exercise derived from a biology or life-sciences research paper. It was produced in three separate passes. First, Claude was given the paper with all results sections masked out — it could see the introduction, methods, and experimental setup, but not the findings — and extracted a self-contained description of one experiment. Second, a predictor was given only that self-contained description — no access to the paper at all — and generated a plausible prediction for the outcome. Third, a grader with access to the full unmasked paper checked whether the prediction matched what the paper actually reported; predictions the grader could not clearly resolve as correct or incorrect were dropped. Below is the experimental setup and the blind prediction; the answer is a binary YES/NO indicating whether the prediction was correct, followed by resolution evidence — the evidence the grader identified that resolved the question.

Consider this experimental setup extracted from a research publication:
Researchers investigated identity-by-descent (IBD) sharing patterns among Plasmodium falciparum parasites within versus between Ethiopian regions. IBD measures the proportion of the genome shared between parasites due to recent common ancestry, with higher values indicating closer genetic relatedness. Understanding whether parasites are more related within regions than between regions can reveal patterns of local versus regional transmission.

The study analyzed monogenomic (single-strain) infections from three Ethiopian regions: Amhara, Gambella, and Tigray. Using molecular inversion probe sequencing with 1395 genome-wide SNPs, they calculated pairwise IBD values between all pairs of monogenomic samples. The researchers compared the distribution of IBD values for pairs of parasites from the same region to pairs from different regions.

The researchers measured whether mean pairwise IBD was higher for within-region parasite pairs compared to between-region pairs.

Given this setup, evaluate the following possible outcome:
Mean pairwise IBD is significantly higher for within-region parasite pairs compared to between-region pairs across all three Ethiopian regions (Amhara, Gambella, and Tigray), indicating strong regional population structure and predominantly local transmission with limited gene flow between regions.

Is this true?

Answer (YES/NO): NO